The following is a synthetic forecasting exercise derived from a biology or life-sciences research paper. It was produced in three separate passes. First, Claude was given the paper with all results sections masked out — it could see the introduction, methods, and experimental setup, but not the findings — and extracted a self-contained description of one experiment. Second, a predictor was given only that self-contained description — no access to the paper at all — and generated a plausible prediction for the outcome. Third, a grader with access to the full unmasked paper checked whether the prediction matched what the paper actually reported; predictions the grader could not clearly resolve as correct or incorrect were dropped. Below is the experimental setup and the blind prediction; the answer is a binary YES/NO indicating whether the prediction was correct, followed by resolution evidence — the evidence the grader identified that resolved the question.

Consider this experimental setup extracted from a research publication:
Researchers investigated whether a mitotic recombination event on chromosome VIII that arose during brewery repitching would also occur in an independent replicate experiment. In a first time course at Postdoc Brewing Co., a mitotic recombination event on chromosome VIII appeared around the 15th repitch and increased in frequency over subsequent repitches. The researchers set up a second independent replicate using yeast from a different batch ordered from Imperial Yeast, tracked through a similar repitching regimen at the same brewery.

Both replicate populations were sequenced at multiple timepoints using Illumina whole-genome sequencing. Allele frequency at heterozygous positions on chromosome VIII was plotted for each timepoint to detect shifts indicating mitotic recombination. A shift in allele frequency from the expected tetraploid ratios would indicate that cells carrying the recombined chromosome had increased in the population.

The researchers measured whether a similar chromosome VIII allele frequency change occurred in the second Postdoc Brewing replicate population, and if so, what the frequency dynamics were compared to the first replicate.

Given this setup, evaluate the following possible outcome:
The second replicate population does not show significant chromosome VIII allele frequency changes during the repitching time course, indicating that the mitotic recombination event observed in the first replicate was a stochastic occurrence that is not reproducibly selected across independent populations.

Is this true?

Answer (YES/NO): NO